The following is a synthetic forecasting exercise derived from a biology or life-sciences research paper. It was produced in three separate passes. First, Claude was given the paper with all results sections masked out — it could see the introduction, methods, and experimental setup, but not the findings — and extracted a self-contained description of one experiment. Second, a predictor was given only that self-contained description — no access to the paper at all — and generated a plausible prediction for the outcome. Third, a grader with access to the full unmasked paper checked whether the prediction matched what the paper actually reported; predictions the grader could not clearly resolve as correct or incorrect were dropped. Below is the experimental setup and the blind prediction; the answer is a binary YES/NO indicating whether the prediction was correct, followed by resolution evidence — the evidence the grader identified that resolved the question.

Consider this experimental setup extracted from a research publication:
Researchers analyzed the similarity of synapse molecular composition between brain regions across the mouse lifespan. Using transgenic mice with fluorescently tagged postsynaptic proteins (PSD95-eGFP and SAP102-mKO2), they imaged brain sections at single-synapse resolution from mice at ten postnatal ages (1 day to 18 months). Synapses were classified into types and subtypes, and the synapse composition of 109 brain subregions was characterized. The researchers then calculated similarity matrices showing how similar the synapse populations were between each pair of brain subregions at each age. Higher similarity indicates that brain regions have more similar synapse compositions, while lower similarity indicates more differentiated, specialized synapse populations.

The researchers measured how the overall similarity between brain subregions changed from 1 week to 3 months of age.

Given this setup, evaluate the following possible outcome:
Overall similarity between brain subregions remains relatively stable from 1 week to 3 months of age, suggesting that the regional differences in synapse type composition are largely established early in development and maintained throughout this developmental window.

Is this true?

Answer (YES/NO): NO